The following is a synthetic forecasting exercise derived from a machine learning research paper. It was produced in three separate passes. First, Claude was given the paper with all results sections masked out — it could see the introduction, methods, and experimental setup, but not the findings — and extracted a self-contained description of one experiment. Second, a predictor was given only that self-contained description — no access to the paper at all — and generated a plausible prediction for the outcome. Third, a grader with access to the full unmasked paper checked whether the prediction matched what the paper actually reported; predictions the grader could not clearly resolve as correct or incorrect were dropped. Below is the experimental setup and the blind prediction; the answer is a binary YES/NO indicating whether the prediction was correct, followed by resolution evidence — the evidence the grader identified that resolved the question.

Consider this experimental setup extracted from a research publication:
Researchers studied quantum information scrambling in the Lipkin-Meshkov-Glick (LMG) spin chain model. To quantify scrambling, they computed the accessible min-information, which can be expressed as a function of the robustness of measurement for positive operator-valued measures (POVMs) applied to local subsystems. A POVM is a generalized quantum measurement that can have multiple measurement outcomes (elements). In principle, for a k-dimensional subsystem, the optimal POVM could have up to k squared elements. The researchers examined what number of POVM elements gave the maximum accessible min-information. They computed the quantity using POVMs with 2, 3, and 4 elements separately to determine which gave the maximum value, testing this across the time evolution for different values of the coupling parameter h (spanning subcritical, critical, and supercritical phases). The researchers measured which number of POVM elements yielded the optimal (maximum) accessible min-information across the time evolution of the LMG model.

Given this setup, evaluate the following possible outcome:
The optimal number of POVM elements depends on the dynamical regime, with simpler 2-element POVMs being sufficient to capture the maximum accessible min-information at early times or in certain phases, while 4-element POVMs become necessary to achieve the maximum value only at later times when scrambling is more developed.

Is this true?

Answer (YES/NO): NO